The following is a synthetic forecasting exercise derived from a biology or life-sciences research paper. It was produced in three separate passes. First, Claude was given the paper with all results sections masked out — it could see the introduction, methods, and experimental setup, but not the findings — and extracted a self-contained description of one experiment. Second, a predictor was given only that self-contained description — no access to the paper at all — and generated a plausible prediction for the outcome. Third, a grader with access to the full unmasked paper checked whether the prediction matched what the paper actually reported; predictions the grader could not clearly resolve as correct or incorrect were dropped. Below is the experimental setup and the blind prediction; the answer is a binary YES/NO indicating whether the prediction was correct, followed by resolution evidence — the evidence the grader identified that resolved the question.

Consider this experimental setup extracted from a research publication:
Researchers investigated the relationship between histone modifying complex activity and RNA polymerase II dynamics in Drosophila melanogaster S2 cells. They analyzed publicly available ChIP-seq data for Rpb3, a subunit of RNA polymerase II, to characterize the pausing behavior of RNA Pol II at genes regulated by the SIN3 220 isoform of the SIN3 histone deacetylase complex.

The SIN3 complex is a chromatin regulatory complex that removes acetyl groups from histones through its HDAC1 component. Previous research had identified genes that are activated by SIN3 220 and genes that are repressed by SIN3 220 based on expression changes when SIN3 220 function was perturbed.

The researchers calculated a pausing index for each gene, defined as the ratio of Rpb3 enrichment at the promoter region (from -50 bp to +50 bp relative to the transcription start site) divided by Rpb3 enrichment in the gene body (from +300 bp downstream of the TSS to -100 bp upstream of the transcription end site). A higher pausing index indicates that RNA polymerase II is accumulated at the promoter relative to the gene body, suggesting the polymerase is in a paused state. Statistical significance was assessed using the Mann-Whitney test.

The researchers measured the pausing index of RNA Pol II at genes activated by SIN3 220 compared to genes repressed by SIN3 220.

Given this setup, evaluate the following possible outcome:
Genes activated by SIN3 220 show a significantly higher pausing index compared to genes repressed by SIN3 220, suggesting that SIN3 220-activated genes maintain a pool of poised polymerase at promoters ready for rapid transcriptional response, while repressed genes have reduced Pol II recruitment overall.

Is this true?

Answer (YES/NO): NO